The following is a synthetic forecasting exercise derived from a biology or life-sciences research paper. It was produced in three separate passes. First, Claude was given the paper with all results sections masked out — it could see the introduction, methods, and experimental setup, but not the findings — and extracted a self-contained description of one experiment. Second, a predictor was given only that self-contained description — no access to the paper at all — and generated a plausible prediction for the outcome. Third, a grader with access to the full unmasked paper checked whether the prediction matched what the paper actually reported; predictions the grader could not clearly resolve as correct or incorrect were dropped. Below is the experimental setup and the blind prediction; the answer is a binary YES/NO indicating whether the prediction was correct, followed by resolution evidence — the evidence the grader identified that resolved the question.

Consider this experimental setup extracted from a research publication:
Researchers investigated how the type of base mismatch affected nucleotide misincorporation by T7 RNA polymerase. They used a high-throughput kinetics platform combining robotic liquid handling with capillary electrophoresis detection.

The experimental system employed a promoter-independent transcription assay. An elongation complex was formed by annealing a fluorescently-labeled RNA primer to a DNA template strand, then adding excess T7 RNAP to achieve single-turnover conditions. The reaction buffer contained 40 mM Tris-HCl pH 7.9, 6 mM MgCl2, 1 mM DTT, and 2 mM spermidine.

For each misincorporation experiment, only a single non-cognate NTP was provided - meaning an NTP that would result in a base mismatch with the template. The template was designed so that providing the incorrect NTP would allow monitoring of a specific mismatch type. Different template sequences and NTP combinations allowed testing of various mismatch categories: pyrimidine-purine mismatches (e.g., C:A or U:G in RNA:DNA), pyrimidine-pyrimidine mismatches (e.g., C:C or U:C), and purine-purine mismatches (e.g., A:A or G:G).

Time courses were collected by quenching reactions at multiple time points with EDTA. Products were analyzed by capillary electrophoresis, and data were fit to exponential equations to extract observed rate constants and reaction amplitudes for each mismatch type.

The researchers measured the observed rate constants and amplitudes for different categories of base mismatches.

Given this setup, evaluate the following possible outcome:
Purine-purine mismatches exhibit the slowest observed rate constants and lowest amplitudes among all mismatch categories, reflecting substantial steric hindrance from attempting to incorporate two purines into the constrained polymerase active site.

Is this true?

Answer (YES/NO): YES